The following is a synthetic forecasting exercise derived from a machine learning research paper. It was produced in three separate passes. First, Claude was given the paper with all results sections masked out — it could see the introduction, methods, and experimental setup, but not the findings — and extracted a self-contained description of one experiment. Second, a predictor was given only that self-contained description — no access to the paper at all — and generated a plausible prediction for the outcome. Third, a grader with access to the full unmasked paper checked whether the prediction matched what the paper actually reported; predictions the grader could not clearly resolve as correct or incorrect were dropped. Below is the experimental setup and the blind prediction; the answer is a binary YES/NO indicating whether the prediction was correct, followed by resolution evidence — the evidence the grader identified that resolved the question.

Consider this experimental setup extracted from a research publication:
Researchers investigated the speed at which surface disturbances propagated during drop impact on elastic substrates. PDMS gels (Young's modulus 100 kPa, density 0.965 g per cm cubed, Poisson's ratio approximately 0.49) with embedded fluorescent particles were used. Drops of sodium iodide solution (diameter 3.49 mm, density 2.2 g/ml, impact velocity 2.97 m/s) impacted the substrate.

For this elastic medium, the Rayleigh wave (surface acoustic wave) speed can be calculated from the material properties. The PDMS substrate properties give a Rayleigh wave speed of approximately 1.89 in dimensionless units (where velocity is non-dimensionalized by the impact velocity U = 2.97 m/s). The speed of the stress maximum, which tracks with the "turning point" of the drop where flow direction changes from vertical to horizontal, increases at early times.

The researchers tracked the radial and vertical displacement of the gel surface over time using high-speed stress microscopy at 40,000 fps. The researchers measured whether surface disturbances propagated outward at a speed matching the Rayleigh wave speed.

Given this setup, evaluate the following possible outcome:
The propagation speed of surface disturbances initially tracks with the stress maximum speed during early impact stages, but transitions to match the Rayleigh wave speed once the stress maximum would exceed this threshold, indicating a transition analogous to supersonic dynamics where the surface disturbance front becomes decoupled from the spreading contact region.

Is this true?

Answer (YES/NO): NO